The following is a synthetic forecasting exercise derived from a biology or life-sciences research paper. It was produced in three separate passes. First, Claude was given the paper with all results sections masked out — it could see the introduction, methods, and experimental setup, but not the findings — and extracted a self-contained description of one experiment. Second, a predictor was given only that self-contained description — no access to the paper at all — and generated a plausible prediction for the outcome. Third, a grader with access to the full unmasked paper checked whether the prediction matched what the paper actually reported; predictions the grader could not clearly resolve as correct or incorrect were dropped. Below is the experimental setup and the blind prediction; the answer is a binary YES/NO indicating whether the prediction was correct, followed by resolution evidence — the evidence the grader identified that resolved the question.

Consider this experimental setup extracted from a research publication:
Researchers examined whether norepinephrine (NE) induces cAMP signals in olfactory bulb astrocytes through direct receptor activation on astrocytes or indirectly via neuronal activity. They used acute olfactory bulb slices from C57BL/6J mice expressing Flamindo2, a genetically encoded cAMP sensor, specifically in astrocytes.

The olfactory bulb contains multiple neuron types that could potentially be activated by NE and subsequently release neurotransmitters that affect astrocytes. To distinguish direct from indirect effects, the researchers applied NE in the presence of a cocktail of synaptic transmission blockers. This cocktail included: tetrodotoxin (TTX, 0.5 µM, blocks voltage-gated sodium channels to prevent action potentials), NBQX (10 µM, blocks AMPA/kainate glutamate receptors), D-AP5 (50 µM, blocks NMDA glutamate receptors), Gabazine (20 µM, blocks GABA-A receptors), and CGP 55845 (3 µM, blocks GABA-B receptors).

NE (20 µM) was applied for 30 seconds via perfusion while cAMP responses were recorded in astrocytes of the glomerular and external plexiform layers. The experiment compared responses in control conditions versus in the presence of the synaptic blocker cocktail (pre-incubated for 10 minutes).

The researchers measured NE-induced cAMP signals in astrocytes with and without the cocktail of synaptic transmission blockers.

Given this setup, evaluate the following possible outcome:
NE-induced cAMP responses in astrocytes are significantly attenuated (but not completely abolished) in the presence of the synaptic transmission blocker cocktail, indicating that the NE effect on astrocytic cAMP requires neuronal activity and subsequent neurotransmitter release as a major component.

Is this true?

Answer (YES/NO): NO